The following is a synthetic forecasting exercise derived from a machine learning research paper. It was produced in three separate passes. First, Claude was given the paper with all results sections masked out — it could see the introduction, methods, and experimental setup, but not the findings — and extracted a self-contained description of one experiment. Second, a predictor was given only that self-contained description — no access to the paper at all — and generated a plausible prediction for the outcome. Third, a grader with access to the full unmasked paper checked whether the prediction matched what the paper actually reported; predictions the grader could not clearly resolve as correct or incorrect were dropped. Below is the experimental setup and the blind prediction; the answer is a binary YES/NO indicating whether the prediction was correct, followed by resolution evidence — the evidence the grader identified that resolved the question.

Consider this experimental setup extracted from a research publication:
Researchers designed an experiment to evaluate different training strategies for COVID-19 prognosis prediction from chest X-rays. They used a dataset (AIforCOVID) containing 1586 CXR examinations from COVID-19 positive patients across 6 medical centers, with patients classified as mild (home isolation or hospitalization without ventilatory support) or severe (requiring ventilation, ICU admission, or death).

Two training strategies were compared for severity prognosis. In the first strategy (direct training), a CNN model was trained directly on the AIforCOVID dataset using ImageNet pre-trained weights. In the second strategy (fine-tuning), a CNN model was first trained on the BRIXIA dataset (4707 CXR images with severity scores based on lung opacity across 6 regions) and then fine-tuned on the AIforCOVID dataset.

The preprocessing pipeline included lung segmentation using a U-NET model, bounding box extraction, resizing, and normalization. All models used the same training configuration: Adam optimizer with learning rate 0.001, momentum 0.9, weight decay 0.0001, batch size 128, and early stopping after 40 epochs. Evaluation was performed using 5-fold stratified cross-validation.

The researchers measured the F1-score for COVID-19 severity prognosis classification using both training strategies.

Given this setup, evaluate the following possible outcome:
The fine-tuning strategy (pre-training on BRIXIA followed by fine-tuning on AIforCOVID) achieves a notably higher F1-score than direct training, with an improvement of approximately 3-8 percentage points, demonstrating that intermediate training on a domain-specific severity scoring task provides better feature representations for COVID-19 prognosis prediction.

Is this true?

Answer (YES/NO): NO